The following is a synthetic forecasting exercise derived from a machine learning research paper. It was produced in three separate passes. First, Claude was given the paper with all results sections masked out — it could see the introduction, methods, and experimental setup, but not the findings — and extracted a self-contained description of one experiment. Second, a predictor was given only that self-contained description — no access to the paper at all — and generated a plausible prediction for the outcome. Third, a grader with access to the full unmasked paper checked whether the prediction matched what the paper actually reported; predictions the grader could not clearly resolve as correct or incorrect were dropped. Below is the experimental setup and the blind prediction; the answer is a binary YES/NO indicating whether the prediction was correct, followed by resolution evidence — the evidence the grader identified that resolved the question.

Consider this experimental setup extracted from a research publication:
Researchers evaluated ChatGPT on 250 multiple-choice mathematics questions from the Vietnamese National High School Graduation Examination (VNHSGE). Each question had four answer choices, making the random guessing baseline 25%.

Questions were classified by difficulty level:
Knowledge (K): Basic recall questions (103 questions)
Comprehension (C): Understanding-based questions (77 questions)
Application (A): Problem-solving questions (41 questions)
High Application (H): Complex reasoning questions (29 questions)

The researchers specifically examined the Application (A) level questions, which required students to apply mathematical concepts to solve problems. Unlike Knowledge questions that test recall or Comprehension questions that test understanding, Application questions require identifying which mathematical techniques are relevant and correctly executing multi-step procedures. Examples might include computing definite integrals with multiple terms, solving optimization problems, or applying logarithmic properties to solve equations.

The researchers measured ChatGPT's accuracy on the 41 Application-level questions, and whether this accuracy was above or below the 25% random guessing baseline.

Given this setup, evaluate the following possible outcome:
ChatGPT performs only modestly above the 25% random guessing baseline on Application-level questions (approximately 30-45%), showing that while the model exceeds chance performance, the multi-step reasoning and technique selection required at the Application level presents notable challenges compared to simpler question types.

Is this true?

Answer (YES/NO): NO